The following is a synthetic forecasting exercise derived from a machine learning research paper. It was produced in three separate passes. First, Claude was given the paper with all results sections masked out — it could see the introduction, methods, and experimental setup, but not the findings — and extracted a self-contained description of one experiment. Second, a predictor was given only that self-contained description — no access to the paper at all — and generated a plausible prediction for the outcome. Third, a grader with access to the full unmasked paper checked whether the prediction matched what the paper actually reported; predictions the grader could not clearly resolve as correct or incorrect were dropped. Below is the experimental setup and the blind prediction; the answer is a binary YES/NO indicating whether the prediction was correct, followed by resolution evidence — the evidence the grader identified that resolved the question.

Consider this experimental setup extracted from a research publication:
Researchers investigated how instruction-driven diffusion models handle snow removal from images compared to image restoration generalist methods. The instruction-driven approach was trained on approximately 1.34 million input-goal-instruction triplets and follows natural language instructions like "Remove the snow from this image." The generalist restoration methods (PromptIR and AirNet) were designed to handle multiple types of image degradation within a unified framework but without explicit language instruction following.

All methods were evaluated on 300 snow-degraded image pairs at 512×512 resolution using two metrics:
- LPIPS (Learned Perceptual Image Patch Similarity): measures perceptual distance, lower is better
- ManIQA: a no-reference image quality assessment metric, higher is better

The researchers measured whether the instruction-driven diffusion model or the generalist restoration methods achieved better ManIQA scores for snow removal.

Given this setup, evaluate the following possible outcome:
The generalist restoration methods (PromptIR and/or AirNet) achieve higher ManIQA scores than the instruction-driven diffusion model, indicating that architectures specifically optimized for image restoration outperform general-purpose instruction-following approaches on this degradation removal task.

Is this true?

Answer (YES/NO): YES